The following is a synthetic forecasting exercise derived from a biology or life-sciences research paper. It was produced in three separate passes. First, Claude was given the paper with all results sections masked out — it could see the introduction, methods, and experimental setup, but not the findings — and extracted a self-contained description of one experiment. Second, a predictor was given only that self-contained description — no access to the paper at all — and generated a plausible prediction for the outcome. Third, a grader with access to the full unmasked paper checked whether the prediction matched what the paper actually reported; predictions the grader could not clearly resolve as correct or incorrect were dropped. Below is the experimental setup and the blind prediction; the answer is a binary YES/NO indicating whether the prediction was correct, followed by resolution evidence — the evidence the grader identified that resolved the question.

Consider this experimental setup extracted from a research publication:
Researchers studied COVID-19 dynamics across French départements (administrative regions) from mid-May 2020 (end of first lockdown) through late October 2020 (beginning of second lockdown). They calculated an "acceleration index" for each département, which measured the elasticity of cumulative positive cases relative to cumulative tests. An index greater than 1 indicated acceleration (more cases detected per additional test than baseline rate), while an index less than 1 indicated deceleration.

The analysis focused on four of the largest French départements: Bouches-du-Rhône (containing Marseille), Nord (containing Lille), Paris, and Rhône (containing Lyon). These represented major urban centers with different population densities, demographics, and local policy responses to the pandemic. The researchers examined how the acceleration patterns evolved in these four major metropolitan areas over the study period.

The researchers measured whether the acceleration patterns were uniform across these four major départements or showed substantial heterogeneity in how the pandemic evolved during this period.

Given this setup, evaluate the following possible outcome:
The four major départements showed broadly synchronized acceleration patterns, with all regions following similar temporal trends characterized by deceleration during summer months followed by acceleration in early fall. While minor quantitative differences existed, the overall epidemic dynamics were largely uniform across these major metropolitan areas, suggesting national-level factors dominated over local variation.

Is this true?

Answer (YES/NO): NO